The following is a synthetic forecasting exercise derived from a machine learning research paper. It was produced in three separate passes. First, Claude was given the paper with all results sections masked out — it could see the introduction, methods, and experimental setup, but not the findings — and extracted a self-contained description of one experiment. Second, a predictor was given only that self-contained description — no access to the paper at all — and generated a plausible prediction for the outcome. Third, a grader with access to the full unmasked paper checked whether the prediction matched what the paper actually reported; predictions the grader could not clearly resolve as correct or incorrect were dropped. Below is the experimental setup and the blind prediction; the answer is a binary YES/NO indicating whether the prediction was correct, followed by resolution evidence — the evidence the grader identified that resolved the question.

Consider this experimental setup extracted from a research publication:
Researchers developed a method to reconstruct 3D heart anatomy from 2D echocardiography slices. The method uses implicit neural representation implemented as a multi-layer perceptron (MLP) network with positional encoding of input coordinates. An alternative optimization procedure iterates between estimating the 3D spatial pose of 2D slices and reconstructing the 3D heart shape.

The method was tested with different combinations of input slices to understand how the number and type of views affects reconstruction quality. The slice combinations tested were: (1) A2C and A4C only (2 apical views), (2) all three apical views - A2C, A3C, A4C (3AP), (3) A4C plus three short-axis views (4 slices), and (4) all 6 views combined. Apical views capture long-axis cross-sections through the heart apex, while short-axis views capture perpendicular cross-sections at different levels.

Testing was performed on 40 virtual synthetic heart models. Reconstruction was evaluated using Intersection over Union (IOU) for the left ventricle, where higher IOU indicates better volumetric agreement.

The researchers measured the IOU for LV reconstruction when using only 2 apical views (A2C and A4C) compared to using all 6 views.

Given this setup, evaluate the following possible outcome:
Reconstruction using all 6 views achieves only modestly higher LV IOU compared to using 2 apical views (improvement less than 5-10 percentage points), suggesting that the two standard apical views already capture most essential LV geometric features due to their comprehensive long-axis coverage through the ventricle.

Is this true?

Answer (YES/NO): YES